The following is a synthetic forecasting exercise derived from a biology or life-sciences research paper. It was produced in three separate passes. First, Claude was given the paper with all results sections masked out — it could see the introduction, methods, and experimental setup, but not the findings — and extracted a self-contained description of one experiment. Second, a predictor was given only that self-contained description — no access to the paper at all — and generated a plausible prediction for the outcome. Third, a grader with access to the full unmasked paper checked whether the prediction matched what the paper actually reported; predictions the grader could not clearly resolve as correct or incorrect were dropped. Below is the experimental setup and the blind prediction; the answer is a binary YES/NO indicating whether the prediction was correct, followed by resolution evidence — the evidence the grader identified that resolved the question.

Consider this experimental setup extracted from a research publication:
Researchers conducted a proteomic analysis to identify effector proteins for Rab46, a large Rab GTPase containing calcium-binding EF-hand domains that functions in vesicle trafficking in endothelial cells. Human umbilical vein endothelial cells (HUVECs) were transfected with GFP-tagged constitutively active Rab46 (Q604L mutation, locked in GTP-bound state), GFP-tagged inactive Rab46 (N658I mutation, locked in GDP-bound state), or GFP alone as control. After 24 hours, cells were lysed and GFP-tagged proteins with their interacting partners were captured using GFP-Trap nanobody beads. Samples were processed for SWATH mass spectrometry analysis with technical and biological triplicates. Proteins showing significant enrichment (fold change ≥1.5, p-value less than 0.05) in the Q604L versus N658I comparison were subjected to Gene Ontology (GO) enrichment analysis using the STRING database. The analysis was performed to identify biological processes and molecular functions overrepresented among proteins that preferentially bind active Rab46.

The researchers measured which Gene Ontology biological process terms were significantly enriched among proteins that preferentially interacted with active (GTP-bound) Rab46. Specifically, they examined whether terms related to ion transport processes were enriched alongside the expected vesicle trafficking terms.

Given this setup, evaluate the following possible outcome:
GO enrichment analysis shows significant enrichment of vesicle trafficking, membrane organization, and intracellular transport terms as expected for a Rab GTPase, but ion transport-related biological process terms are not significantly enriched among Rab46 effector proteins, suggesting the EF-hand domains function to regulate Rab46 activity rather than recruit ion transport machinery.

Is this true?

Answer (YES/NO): YES